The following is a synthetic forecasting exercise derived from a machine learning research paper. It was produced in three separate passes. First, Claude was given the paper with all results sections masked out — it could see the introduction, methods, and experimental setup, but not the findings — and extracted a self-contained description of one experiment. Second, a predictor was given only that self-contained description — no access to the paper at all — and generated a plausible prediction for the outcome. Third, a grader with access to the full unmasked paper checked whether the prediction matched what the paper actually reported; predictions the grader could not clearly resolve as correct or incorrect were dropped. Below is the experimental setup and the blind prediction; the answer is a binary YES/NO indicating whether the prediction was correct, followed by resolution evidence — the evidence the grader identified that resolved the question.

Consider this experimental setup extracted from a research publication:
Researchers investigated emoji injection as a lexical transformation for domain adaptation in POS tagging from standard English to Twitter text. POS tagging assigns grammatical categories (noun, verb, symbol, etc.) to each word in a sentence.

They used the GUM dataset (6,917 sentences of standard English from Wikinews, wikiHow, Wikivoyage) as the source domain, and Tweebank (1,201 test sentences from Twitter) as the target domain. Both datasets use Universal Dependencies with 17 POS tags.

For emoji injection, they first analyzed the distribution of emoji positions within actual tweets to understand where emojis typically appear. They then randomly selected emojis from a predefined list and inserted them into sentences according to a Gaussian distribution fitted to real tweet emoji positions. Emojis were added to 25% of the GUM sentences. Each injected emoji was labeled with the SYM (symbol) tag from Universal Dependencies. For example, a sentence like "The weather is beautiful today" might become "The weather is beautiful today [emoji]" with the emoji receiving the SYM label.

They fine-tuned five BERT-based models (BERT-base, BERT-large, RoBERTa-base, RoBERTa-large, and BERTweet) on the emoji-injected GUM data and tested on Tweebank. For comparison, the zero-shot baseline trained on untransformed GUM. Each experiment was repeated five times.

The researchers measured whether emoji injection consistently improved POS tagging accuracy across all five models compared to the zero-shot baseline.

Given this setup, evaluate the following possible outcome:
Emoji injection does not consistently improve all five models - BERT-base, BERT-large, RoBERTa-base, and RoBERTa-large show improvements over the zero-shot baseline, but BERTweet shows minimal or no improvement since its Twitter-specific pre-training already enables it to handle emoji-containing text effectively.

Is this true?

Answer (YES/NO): NO